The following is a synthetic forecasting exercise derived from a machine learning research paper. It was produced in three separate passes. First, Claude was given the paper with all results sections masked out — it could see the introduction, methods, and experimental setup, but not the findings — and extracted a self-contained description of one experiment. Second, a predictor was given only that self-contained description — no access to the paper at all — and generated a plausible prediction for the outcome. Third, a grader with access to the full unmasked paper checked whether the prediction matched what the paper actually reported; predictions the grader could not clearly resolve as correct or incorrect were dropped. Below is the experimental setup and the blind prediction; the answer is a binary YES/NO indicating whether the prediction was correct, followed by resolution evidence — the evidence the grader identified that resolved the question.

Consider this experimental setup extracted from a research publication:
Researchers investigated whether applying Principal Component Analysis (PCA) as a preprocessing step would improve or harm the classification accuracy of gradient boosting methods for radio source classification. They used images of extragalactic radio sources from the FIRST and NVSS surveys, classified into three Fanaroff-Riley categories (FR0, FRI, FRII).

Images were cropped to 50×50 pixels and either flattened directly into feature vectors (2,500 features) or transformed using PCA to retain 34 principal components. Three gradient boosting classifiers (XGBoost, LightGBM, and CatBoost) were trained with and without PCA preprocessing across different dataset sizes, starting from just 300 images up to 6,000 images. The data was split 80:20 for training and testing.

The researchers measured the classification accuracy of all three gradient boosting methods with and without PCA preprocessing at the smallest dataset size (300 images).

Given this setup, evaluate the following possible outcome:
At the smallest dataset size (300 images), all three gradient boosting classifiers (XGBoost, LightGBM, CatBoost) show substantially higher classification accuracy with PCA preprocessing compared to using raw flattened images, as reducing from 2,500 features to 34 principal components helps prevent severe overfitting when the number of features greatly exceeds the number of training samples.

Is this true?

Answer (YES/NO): YES